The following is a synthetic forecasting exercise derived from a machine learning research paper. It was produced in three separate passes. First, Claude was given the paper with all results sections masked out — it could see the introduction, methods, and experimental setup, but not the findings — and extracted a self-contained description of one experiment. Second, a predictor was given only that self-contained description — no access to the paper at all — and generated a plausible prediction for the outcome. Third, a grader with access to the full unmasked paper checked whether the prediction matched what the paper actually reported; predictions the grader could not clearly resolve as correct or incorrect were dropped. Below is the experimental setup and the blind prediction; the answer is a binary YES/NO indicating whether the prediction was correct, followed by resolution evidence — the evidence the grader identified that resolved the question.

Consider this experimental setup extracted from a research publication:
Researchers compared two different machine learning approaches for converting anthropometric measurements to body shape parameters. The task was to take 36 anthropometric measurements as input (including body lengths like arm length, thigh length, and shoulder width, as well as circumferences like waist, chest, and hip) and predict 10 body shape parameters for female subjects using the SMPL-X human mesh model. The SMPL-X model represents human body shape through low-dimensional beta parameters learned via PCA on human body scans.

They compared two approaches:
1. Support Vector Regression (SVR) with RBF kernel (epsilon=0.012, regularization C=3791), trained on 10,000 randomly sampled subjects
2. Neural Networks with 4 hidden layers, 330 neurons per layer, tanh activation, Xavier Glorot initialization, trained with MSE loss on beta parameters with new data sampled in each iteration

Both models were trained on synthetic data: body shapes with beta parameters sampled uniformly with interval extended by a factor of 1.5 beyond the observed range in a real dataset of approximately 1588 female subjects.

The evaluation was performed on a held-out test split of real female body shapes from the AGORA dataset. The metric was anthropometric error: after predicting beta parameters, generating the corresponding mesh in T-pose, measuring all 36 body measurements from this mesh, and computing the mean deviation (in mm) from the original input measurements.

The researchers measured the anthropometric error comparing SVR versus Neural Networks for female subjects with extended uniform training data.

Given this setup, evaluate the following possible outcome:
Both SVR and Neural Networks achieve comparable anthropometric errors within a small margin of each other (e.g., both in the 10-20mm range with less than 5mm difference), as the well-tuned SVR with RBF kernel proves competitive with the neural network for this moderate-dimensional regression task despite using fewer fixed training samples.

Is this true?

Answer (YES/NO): NO